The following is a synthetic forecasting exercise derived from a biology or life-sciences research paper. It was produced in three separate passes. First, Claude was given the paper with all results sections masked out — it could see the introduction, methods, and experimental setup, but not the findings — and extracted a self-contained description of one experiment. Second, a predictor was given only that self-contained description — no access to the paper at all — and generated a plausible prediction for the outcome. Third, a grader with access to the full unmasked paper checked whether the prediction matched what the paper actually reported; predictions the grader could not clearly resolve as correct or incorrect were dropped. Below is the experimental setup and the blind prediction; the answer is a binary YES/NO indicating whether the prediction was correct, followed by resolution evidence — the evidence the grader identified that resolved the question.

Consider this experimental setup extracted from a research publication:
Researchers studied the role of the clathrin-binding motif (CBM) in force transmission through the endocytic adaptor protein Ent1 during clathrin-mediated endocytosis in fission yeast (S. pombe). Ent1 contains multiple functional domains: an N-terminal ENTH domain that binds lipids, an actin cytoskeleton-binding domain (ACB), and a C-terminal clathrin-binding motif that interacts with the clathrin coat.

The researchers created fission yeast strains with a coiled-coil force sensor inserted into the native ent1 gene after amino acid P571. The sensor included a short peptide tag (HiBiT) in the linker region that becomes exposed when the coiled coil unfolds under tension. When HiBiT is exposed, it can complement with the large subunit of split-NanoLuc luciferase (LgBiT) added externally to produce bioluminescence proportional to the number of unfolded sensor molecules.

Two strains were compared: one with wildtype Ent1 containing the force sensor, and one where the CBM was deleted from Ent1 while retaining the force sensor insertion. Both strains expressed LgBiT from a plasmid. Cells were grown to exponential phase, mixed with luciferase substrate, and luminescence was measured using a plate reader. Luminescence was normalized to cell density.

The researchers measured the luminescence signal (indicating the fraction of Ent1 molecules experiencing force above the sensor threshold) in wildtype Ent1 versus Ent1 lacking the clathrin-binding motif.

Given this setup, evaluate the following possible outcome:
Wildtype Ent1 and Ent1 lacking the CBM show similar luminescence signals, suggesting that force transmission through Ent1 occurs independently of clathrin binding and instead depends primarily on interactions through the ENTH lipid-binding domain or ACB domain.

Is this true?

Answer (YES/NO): NO